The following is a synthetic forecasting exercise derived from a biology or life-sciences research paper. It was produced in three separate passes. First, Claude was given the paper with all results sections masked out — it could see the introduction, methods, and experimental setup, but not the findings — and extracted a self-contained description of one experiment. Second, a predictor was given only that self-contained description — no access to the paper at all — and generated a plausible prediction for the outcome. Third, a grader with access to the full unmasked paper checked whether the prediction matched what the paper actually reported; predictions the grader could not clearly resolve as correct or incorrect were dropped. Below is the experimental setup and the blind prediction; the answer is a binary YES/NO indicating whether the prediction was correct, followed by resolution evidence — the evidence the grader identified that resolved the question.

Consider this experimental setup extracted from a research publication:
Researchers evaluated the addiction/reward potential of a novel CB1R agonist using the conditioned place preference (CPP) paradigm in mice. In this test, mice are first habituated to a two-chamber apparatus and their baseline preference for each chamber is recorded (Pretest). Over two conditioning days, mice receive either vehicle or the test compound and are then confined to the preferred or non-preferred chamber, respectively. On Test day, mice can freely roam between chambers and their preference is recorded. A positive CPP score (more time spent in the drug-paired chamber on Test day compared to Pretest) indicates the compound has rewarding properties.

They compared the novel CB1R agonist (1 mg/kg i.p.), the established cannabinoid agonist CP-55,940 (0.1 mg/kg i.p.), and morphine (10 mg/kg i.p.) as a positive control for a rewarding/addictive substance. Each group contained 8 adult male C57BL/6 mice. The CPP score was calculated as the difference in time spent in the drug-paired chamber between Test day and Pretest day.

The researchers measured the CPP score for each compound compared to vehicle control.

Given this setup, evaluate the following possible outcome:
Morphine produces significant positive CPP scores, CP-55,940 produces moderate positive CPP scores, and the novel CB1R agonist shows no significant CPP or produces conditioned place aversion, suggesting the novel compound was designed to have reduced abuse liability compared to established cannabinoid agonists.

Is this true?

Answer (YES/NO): NO